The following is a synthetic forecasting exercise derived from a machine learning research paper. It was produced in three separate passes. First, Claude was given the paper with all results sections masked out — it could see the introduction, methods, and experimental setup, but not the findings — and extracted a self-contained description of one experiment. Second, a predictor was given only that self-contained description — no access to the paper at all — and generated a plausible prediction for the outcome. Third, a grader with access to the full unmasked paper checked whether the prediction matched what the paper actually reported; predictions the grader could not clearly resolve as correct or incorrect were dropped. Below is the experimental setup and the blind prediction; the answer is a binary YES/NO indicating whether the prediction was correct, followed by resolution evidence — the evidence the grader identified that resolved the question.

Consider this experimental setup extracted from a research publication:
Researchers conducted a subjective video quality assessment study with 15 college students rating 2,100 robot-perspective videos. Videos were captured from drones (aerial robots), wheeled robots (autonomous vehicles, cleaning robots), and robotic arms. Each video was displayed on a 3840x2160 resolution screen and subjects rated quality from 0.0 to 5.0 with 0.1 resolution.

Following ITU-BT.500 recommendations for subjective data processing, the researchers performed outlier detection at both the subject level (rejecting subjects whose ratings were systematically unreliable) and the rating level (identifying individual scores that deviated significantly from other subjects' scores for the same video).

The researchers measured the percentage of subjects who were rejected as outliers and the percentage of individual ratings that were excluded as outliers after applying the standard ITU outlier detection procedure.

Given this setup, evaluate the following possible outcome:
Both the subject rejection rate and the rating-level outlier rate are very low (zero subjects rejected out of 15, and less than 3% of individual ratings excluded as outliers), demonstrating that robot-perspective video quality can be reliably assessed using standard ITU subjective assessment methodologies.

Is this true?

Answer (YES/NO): YES